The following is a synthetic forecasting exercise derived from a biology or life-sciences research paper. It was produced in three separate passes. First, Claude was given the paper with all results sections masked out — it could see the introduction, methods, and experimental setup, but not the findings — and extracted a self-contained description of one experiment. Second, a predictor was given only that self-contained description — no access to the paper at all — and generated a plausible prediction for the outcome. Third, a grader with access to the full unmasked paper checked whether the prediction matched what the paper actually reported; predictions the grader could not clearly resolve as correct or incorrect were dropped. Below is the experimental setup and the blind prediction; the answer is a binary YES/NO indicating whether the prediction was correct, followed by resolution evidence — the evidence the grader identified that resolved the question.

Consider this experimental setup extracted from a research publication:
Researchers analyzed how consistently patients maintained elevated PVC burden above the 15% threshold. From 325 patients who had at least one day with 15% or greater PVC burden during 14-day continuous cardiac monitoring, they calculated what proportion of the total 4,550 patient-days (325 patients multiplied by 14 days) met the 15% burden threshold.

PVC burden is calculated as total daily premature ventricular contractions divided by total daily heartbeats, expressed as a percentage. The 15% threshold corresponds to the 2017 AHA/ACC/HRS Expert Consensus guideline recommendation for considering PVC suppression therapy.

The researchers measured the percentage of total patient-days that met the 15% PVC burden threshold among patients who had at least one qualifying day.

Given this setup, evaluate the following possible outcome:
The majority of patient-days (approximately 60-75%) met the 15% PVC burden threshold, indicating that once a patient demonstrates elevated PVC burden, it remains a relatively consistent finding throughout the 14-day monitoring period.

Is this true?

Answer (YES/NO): NO